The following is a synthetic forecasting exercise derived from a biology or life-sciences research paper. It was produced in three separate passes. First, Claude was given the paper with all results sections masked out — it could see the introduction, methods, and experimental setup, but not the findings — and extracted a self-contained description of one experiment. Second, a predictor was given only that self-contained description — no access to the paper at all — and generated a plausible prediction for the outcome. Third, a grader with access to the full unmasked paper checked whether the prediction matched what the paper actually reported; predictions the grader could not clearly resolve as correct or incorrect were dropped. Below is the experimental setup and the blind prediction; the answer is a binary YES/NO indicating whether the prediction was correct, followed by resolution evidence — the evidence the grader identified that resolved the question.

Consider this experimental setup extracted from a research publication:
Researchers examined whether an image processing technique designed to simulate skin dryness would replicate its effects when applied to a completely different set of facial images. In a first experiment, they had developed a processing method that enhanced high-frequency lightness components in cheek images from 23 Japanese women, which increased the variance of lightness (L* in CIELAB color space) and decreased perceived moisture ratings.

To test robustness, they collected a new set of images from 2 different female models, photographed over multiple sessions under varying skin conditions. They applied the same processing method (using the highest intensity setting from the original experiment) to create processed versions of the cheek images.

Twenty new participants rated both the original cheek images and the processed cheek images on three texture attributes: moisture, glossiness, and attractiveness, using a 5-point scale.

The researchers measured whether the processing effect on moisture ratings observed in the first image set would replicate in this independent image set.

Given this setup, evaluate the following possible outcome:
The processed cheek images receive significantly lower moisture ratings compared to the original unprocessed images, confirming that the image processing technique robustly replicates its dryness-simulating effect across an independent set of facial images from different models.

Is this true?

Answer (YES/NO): YES